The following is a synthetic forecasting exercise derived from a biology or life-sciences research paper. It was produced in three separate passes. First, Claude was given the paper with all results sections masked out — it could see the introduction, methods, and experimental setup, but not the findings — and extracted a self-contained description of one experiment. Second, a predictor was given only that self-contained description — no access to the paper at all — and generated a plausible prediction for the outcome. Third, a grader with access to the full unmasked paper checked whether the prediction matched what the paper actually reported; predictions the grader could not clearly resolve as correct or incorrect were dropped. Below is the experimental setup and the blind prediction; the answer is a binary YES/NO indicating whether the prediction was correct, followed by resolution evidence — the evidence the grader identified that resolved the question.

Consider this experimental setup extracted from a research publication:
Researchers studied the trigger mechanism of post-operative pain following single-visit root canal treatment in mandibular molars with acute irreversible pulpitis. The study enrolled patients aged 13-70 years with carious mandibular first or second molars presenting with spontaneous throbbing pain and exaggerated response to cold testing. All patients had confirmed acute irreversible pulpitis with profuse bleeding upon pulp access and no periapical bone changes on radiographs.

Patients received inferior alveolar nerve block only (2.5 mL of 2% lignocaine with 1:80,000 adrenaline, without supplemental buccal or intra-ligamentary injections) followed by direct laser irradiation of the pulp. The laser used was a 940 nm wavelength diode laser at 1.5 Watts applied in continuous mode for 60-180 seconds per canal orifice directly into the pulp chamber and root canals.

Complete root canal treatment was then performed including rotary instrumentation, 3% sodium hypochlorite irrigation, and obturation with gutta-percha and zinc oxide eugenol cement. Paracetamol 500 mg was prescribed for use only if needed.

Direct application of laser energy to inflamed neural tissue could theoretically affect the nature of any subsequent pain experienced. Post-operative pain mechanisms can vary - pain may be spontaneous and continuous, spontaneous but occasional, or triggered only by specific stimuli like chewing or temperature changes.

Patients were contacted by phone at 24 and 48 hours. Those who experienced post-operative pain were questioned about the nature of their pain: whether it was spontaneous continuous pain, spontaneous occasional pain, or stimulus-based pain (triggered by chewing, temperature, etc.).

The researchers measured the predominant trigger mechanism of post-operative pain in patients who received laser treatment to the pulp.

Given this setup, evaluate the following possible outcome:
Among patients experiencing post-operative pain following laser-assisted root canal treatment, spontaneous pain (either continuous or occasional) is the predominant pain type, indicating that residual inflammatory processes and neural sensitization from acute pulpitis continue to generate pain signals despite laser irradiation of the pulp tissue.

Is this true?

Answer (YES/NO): YES